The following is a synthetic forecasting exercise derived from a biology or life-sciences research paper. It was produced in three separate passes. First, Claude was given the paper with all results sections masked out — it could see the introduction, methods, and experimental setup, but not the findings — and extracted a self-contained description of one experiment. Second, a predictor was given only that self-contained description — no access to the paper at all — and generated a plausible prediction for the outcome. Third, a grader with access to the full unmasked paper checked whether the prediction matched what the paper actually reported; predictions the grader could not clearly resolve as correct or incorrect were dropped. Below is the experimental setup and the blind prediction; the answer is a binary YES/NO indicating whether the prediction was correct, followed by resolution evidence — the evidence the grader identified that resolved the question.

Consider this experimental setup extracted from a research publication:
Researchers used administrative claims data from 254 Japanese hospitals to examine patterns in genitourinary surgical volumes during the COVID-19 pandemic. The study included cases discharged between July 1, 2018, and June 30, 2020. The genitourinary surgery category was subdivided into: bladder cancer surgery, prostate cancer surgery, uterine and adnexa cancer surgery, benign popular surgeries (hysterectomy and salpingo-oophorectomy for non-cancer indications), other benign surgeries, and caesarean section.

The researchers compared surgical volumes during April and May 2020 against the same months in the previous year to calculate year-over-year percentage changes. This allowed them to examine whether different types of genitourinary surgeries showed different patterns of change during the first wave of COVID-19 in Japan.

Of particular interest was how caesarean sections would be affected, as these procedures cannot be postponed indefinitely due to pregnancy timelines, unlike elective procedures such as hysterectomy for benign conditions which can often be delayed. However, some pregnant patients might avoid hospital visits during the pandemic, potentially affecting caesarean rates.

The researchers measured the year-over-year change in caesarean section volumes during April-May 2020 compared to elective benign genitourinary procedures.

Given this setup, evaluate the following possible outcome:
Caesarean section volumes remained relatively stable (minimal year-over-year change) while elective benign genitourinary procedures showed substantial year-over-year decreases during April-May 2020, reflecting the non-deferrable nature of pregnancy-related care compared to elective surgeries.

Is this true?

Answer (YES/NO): YES